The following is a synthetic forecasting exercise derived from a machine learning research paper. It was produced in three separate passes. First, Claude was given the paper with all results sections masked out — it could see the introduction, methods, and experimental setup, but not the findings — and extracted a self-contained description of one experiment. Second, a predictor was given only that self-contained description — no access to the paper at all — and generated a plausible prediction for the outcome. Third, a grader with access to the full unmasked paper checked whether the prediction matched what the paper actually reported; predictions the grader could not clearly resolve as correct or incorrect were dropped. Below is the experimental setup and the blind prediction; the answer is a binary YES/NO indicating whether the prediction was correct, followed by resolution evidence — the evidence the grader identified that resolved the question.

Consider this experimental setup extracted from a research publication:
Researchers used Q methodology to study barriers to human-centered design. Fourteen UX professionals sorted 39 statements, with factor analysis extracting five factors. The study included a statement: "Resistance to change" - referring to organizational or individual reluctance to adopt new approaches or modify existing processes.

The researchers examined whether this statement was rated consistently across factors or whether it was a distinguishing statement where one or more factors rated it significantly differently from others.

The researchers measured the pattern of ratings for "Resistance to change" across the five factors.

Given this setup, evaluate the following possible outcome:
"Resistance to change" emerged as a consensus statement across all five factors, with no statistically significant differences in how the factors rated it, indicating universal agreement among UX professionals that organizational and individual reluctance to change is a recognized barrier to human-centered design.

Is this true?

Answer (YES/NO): NO